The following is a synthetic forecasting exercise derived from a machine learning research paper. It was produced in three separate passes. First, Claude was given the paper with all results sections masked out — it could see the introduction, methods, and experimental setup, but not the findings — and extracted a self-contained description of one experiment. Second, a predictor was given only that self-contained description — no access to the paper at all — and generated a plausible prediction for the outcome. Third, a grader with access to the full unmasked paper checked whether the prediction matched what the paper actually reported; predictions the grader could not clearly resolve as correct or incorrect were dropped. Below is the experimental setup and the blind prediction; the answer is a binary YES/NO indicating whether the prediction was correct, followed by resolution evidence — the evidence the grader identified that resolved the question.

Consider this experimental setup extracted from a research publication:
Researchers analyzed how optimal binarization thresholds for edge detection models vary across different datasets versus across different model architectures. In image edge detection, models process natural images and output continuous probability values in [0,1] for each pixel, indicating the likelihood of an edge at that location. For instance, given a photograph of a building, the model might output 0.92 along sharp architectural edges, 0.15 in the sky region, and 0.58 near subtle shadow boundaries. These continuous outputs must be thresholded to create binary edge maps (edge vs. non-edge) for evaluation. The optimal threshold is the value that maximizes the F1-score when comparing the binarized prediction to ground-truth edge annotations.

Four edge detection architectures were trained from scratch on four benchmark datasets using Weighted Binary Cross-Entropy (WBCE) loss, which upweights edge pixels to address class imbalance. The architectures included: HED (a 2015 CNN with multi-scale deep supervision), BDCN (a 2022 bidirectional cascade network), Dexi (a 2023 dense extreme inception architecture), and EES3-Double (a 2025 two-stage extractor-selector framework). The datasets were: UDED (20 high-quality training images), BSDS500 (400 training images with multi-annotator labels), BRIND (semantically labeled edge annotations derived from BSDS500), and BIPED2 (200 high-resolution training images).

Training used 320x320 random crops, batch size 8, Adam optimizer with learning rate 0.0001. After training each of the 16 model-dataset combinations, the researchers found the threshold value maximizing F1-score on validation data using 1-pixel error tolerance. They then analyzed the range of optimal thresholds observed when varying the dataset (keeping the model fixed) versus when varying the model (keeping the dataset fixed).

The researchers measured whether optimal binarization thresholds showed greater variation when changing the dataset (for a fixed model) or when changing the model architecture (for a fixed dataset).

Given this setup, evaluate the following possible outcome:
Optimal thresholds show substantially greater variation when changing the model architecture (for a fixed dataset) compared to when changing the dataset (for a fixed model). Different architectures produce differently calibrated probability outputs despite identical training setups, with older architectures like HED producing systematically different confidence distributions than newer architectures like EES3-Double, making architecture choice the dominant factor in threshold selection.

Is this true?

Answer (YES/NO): NO